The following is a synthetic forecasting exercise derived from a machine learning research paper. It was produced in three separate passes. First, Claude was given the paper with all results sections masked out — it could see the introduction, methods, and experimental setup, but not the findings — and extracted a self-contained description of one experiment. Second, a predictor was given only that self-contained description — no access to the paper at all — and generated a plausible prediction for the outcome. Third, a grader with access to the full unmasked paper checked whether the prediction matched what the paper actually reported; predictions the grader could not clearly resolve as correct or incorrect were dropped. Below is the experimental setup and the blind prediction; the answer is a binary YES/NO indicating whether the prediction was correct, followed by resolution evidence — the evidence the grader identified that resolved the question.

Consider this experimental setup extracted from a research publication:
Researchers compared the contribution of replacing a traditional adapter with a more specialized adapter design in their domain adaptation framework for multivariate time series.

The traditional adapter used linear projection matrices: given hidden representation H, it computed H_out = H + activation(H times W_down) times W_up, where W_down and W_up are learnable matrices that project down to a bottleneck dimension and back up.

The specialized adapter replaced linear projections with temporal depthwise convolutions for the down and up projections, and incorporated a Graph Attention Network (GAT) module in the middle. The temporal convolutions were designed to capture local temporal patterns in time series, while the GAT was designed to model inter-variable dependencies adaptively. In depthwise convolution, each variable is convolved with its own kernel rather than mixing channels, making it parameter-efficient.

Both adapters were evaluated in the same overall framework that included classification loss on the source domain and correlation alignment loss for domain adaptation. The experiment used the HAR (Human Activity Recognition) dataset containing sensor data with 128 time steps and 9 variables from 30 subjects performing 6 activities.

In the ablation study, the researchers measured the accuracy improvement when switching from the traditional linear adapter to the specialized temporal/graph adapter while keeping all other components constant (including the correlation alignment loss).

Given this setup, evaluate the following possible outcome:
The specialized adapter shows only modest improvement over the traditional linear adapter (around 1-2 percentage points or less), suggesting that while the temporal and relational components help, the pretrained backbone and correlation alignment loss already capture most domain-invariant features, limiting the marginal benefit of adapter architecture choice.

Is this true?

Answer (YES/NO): YES